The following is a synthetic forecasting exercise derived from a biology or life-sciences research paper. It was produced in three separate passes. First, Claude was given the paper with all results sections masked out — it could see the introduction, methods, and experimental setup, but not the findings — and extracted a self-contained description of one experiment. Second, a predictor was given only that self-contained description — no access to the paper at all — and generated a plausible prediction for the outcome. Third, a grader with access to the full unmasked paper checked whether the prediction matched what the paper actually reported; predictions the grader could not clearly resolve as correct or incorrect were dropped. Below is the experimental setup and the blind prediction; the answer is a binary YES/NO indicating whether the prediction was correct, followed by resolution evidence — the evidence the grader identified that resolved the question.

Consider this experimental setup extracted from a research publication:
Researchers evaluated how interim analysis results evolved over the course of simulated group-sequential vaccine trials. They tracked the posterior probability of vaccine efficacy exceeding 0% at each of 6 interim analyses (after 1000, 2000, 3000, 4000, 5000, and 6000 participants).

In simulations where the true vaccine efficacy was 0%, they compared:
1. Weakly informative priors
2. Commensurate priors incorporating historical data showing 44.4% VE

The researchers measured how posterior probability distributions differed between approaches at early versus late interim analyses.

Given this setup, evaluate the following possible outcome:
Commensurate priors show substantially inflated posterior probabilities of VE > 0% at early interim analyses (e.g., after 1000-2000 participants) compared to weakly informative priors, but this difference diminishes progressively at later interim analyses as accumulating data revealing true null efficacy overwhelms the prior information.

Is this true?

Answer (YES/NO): YES